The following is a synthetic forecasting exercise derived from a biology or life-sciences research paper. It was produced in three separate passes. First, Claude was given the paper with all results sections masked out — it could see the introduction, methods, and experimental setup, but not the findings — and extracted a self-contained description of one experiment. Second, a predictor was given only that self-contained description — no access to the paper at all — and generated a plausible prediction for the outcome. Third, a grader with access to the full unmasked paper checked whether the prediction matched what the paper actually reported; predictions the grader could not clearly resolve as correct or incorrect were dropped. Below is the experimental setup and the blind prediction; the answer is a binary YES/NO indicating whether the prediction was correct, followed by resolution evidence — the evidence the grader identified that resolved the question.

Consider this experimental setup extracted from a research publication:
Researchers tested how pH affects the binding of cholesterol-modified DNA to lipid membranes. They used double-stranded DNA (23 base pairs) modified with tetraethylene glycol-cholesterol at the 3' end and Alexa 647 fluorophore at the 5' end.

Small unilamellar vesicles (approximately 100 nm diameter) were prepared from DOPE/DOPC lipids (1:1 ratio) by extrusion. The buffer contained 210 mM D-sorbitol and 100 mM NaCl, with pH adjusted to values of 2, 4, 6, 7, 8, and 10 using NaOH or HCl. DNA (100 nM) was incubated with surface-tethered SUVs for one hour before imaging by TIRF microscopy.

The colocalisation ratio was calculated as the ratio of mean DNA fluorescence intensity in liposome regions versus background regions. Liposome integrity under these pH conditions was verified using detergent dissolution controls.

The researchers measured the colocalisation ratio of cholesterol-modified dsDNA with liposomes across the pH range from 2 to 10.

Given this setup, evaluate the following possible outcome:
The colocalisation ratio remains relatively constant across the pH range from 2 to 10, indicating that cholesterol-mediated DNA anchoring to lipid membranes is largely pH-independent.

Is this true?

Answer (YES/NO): NO